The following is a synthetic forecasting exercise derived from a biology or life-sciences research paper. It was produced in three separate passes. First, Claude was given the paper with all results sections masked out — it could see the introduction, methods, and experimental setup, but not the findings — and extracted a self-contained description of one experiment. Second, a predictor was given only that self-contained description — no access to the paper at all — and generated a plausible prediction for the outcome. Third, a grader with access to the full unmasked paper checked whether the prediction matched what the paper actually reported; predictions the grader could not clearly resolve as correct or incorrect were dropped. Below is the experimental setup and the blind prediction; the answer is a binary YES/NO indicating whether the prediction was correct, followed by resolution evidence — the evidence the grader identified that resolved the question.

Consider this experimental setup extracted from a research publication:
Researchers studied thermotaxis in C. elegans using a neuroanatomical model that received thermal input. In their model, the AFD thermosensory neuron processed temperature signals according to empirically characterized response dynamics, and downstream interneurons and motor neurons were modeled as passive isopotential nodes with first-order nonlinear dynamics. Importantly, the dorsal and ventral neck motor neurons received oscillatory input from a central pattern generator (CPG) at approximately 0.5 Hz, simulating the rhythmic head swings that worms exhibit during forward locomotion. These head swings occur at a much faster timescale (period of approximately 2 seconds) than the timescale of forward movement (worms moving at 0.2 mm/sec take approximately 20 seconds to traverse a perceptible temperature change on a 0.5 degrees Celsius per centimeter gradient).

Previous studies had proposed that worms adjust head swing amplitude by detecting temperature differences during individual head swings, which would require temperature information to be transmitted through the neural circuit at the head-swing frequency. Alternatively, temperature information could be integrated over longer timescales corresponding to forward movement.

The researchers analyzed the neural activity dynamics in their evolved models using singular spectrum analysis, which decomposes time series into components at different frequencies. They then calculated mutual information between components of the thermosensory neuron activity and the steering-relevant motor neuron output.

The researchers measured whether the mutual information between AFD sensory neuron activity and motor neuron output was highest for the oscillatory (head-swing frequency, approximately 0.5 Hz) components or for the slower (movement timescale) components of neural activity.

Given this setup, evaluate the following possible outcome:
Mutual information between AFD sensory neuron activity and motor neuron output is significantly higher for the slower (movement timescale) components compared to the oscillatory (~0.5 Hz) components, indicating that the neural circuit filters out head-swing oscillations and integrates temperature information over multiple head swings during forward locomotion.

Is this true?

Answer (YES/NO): YES